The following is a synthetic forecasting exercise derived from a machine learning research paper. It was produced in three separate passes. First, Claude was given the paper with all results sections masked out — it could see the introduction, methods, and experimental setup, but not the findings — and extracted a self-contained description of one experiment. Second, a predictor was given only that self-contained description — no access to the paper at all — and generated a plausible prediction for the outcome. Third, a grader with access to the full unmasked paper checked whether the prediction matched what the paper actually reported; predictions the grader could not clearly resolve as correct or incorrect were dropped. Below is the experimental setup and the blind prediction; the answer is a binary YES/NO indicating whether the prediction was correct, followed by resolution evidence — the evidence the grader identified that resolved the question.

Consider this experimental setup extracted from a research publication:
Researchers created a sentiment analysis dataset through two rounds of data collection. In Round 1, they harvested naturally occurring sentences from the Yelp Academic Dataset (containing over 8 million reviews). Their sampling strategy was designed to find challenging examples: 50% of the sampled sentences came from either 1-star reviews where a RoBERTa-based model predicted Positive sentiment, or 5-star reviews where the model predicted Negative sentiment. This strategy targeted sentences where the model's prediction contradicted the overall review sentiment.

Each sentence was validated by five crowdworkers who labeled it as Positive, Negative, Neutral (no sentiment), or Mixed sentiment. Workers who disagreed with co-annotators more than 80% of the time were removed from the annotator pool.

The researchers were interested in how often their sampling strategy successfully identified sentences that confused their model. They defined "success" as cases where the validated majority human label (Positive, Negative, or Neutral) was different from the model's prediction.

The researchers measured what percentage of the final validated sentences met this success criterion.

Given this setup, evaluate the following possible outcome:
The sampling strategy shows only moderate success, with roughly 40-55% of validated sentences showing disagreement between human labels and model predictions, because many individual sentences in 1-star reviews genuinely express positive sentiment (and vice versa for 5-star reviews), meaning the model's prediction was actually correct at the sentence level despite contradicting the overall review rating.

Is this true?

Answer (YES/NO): YES